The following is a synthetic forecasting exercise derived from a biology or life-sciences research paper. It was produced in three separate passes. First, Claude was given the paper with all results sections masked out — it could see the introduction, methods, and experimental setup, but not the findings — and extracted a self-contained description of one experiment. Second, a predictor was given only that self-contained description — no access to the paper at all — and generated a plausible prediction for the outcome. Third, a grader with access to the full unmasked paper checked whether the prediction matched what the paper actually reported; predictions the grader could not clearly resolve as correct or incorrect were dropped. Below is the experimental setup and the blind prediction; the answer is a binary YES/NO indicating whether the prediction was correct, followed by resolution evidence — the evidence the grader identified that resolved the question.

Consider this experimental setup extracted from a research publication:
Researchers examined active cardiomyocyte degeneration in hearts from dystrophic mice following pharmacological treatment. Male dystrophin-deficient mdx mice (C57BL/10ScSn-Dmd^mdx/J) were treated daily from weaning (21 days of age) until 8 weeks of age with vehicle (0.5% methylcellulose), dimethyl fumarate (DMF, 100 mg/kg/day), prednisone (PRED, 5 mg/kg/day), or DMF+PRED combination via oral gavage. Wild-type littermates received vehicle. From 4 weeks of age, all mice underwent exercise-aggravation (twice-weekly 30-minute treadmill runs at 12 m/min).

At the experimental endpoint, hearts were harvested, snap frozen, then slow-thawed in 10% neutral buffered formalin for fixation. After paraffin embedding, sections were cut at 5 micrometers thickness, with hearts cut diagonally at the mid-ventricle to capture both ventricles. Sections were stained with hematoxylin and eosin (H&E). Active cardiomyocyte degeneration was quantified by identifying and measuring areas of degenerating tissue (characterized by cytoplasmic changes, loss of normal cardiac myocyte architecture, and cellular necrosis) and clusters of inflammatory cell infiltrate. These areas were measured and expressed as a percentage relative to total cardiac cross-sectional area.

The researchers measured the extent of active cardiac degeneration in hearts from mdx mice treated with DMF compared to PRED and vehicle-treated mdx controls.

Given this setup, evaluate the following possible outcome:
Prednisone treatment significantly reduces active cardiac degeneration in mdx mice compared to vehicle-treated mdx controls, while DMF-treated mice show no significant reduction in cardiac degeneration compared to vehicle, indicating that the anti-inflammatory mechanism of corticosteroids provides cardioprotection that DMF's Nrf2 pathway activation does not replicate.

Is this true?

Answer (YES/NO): NO